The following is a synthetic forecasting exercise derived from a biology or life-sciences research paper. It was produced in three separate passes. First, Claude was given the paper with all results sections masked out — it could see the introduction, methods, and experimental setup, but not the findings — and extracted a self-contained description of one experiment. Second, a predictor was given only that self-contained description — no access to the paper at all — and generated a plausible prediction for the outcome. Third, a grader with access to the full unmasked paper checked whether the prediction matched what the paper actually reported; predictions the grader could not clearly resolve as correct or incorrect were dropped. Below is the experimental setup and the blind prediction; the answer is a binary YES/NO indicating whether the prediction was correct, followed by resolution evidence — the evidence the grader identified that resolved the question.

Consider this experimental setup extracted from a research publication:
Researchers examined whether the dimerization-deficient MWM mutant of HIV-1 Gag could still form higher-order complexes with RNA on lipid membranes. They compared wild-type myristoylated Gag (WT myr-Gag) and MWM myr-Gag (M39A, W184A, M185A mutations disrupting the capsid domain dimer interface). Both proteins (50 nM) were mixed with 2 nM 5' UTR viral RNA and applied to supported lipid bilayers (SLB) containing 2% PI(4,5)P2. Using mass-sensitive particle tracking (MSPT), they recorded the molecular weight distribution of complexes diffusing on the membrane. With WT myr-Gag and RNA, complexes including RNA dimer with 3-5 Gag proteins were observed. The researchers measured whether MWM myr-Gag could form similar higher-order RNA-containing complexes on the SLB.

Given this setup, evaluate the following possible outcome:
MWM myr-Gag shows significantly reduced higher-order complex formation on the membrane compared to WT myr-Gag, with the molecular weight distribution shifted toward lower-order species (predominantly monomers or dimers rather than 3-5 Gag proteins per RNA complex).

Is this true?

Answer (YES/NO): YES